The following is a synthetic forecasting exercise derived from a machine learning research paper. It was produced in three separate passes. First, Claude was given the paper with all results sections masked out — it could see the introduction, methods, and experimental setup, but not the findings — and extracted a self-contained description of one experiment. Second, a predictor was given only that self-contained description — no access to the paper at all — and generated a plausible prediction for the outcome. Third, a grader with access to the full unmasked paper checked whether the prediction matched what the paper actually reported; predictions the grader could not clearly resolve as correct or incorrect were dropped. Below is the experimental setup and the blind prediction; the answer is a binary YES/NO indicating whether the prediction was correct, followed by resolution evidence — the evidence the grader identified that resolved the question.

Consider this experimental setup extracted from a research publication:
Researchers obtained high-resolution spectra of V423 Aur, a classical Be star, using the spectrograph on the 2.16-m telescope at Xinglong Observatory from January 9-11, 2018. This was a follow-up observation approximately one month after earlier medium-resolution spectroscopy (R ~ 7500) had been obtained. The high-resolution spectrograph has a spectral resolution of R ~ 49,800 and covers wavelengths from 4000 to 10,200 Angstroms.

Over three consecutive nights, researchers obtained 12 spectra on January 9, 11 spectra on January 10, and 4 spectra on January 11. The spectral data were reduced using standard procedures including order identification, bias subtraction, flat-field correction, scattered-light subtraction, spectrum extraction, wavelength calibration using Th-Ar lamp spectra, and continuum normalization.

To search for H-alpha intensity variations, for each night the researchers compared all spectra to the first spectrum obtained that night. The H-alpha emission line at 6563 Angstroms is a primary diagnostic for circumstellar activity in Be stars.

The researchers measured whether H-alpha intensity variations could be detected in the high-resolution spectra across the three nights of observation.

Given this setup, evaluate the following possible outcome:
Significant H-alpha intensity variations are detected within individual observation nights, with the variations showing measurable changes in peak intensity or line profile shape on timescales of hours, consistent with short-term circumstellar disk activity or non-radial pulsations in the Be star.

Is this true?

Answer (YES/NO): NO